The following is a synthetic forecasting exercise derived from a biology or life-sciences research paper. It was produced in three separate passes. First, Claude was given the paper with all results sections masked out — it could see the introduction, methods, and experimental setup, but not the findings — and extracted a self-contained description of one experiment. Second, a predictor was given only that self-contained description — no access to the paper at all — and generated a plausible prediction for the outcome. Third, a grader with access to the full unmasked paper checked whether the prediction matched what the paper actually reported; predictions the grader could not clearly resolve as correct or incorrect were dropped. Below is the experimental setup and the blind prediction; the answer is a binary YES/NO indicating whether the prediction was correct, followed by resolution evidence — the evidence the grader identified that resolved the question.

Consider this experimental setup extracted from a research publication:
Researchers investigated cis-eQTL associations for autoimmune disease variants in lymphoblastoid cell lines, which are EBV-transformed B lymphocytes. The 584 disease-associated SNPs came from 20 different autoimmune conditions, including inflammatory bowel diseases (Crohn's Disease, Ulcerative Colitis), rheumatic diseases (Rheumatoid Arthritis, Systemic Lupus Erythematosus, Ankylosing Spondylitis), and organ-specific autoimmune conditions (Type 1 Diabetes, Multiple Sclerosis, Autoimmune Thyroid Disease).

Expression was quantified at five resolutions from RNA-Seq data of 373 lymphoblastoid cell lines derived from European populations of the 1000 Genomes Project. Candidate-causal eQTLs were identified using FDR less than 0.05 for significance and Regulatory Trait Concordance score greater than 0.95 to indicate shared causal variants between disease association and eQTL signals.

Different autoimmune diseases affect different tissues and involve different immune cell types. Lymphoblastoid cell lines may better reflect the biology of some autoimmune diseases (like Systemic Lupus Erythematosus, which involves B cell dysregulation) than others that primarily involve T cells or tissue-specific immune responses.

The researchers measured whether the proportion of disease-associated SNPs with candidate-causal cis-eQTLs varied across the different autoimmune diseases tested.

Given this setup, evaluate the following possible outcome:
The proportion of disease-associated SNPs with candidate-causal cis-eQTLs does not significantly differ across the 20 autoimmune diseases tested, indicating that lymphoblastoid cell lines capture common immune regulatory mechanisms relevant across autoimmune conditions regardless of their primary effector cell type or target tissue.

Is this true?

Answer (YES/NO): NO